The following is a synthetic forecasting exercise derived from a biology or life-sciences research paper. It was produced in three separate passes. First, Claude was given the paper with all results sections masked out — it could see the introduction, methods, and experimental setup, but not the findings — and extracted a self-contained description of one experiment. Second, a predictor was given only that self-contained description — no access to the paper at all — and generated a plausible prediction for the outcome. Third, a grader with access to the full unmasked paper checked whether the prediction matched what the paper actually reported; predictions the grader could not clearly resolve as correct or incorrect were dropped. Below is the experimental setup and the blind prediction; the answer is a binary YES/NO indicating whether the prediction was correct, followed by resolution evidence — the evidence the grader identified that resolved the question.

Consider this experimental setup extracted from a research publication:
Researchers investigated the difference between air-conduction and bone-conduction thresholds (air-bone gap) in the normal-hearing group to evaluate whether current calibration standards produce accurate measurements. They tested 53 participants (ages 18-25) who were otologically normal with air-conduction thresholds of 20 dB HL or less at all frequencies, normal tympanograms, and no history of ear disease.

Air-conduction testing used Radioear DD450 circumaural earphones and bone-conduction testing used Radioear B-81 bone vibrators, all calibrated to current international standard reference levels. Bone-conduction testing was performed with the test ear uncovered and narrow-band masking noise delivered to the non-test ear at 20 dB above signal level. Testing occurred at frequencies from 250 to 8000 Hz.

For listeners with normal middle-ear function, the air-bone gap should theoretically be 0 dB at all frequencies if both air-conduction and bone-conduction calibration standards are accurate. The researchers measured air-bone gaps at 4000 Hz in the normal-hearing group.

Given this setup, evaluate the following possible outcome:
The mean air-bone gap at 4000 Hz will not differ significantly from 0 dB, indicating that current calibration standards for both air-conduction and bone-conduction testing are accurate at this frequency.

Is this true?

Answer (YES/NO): NO